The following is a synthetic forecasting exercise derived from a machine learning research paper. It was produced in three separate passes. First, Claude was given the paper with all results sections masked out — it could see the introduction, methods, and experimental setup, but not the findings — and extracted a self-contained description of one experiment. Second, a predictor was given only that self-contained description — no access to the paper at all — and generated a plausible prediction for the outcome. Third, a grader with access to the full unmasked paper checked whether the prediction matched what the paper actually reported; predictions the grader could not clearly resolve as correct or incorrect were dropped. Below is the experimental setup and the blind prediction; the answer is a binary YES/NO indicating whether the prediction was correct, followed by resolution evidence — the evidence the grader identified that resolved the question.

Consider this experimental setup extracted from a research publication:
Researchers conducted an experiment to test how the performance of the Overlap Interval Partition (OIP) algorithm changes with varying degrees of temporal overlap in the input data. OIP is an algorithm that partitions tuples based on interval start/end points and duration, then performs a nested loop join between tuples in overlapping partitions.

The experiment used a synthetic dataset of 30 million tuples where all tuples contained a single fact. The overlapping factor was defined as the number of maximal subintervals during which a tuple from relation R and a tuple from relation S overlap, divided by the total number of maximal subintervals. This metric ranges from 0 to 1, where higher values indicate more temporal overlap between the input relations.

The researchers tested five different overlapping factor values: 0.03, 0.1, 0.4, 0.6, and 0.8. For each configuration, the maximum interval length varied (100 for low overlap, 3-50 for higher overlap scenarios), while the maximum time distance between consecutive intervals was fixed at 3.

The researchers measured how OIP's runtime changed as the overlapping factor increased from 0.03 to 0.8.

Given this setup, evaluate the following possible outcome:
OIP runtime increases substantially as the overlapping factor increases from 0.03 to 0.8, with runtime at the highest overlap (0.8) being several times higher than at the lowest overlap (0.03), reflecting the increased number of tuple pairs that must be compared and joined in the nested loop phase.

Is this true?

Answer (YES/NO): YES